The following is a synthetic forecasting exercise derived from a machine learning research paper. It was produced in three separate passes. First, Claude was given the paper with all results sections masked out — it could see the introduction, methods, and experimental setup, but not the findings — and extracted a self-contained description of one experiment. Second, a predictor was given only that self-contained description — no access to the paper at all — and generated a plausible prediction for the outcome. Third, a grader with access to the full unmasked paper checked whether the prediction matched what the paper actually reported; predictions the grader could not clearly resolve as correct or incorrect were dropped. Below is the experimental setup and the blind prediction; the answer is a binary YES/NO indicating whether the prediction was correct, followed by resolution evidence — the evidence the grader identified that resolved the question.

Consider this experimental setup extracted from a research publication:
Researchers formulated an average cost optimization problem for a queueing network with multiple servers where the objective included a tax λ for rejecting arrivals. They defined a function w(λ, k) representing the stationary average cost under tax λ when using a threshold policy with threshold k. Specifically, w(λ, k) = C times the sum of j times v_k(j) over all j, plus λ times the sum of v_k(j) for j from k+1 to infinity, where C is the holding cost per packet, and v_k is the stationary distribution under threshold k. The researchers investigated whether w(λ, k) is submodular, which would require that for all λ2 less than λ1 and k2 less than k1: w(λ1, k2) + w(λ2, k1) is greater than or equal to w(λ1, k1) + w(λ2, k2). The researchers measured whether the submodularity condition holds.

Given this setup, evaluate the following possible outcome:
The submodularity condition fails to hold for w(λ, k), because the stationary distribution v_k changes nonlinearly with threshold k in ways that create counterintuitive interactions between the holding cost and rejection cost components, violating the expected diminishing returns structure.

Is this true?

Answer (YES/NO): NO